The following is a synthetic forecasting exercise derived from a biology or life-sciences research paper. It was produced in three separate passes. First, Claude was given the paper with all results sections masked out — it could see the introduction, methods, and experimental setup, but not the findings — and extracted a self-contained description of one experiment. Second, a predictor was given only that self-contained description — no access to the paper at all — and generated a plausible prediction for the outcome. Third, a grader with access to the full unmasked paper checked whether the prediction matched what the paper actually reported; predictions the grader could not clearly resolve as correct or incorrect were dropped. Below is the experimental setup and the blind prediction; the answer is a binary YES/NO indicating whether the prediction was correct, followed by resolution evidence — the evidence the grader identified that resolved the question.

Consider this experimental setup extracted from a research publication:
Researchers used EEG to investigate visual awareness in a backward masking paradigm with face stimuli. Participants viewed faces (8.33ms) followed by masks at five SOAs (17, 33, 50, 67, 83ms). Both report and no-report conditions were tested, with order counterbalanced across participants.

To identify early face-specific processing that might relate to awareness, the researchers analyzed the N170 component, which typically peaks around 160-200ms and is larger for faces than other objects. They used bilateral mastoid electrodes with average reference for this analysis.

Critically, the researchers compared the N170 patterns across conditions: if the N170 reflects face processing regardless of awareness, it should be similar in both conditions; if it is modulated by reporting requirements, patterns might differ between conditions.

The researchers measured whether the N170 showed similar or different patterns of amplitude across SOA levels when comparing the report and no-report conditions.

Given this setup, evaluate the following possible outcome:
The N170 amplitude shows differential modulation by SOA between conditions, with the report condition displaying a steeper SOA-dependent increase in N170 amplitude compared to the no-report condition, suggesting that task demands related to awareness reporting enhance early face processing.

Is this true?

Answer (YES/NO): NO